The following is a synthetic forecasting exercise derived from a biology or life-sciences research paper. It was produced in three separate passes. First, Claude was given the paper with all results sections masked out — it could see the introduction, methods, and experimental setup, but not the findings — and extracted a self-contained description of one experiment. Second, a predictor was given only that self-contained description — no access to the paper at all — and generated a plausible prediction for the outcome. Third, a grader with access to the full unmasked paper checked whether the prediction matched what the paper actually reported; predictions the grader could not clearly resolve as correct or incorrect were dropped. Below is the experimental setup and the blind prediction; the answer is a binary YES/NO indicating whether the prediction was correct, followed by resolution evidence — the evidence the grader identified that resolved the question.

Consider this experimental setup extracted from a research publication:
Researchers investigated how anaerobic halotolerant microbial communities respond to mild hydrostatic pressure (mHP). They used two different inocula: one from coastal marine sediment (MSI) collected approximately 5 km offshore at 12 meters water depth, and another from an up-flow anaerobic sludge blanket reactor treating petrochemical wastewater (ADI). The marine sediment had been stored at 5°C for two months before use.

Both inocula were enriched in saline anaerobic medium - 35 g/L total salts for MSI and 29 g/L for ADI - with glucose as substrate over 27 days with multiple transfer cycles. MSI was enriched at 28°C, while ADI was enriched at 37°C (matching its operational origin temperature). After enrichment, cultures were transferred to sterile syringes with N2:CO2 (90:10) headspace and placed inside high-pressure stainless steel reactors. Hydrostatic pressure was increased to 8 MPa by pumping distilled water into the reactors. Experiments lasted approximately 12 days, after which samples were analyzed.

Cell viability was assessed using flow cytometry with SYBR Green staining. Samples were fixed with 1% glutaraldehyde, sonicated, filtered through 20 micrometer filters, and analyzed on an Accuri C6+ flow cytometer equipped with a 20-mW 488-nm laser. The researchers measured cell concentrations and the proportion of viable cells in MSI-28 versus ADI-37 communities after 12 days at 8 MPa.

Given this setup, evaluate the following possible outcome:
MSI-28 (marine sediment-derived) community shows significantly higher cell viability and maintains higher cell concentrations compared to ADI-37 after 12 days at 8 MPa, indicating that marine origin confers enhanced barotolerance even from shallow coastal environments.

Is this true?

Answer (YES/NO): NO